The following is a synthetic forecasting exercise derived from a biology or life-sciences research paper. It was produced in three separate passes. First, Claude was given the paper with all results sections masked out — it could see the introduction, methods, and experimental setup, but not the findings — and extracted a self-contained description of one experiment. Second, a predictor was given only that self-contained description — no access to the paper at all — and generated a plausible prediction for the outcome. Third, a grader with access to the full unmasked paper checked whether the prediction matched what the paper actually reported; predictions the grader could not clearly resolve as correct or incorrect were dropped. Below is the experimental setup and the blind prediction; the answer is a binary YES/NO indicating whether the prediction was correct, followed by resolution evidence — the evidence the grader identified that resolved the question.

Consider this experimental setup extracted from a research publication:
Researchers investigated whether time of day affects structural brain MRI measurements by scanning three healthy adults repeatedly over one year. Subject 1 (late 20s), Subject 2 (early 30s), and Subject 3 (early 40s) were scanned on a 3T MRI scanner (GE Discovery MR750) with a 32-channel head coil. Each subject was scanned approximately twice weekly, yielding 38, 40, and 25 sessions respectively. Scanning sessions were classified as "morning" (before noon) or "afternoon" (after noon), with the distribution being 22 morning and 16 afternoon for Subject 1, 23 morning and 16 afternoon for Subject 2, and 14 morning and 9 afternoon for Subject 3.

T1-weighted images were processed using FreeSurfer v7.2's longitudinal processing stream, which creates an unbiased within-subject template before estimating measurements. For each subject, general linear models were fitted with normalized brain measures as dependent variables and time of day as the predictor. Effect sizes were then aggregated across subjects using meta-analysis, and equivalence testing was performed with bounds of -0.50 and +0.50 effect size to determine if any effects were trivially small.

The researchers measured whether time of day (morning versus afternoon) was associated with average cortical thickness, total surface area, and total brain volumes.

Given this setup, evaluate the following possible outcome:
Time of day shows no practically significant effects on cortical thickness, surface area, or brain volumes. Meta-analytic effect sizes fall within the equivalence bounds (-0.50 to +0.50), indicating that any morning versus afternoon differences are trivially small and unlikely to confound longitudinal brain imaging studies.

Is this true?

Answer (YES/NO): NO